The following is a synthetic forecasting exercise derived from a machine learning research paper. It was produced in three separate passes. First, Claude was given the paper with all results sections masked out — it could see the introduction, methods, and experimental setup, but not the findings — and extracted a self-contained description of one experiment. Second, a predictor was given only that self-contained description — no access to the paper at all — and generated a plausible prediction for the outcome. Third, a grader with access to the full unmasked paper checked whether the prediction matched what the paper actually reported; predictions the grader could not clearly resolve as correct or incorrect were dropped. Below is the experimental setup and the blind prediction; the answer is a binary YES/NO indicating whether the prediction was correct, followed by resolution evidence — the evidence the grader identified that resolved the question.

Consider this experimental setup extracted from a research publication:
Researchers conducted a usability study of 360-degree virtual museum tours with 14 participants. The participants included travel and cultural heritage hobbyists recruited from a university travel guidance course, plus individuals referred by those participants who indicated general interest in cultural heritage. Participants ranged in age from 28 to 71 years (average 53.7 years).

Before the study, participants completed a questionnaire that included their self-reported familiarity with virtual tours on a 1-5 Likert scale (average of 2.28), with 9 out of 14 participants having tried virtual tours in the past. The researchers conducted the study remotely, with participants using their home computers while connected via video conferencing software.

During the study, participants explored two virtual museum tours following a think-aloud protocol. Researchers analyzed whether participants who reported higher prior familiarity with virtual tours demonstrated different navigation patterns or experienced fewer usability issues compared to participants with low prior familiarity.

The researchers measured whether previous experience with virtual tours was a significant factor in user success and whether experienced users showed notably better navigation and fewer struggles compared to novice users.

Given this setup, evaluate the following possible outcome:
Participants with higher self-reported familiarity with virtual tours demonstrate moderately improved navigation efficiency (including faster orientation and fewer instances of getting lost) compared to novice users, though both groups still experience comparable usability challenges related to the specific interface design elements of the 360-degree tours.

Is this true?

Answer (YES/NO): NO